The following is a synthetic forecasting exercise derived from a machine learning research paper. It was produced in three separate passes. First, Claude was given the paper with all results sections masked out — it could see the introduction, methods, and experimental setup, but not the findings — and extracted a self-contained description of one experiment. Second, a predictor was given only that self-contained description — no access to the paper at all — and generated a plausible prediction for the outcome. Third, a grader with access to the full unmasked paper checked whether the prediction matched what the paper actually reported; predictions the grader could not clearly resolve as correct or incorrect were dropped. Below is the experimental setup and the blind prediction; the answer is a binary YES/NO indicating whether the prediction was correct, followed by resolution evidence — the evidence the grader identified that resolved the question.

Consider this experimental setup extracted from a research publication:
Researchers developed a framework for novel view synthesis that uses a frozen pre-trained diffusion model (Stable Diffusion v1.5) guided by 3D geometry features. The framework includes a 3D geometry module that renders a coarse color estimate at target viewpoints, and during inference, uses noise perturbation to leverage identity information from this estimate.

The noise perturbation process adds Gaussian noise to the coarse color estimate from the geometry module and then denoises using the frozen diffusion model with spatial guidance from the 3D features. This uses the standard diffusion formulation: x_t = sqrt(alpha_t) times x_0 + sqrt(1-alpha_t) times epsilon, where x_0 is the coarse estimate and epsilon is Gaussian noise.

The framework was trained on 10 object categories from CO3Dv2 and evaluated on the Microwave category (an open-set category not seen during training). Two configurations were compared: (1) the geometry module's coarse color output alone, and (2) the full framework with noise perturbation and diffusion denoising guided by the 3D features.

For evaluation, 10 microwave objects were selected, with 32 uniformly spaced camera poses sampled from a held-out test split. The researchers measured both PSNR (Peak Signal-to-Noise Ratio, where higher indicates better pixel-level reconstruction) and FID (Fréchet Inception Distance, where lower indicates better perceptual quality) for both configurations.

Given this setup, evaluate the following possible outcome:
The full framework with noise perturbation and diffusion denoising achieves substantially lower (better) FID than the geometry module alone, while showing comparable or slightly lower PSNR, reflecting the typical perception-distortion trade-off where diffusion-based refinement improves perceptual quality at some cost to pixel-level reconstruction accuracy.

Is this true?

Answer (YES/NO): YES